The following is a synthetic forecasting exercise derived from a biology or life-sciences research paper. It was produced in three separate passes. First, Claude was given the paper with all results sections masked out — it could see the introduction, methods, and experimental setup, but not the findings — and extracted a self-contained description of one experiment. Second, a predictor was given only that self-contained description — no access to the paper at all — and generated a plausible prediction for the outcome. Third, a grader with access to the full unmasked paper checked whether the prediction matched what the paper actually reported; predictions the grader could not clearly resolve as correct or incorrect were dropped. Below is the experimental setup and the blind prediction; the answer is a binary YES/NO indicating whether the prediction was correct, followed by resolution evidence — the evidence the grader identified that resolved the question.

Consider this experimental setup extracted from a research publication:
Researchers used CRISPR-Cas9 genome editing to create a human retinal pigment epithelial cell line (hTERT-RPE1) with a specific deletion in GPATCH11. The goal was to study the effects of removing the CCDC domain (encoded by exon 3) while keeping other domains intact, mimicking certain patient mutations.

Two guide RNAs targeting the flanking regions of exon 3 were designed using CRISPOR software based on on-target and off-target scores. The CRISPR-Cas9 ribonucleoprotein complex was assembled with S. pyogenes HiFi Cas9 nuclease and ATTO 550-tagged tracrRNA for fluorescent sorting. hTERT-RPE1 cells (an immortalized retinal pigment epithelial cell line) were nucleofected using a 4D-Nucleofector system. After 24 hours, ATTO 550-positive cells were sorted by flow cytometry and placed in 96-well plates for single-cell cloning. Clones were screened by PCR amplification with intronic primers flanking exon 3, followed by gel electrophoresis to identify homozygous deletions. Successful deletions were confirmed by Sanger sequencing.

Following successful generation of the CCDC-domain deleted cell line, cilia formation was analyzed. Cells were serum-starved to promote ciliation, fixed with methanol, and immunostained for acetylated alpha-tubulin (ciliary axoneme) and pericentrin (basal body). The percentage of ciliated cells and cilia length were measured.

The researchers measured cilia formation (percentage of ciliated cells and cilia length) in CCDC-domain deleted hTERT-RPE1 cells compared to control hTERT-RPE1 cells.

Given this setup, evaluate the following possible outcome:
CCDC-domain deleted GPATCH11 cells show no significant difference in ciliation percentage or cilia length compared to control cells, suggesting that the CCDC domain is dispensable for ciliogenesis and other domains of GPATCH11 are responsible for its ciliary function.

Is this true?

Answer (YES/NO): YES